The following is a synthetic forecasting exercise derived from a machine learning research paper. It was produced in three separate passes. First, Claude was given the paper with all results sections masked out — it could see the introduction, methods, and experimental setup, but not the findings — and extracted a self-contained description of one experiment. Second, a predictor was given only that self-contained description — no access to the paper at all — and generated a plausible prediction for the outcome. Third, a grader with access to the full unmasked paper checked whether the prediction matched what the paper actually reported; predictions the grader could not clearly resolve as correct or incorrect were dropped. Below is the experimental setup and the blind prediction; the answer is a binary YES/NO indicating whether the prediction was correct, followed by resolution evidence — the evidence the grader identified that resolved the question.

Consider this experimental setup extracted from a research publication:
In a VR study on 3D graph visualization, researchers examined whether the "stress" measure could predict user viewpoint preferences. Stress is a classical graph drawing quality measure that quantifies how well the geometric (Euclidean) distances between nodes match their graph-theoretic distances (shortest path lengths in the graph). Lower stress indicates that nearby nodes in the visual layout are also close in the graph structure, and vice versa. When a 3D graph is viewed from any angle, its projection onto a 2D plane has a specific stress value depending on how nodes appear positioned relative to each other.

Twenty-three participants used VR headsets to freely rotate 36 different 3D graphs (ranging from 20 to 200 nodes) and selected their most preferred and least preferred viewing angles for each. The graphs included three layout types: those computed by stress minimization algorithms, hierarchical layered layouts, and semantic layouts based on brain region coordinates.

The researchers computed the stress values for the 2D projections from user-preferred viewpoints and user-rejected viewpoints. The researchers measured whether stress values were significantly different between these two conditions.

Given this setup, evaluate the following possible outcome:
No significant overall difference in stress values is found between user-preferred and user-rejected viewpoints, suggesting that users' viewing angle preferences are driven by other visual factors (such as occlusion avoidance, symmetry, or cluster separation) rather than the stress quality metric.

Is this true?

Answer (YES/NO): NO